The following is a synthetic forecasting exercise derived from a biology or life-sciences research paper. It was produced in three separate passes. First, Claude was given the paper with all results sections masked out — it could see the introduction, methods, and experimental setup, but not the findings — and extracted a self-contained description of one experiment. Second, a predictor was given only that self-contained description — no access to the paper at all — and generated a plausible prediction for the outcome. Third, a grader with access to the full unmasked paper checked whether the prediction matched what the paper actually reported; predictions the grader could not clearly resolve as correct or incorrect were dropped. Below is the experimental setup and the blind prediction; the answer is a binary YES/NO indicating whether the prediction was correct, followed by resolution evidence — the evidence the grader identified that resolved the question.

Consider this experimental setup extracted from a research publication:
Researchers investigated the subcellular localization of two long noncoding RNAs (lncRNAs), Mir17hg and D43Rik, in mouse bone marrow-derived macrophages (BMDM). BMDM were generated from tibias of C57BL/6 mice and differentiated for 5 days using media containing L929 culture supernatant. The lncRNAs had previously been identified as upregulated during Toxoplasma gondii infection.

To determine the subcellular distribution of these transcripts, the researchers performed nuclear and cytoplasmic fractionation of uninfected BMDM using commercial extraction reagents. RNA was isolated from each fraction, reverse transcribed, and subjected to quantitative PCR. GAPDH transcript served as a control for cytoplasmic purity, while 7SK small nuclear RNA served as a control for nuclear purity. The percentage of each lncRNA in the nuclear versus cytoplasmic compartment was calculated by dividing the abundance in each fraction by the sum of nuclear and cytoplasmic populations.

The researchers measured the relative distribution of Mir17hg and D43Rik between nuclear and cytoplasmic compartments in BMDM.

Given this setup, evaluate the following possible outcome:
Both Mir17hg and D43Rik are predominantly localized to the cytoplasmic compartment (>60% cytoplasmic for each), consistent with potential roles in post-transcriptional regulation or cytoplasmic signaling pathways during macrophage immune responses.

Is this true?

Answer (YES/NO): NO